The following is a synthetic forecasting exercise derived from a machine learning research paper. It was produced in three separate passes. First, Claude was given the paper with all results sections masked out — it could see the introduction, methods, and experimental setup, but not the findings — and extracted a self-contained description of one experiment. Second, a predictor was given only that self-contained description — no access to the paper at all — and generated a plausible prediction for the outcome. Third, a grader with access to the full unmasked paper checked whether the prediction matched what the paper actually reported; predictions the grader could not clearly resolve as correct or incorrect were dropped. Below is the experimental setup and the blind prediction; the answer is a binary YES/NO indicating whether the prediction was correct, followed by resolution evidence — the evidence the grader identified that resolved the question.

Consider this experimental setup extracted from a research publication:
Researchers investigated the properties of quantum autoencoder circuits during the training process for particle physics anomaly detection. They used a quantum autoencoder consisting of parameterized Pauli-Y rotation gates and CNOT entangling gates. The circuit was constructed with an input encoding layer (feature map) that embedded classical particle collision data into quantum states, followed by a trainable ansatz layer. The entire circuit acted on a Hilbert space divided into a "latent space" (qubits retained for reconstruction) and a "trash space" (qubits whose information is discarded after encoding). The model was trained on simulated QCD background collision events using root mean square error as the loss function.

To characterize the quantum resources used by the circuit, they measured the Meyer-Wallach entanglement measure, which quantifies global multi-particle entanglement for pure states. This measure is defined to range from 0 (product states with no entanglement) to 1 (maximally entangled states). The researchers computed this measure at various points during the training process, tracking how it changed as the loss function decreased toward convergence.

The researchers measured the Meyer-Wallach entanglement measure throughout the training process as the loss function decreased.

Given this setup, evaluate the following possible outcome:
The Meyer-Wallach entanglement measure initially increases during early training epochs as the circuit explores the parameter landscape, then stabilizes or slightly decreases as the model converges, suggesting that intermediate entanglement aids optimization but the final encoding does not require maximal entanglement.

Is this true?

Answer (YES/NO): NO